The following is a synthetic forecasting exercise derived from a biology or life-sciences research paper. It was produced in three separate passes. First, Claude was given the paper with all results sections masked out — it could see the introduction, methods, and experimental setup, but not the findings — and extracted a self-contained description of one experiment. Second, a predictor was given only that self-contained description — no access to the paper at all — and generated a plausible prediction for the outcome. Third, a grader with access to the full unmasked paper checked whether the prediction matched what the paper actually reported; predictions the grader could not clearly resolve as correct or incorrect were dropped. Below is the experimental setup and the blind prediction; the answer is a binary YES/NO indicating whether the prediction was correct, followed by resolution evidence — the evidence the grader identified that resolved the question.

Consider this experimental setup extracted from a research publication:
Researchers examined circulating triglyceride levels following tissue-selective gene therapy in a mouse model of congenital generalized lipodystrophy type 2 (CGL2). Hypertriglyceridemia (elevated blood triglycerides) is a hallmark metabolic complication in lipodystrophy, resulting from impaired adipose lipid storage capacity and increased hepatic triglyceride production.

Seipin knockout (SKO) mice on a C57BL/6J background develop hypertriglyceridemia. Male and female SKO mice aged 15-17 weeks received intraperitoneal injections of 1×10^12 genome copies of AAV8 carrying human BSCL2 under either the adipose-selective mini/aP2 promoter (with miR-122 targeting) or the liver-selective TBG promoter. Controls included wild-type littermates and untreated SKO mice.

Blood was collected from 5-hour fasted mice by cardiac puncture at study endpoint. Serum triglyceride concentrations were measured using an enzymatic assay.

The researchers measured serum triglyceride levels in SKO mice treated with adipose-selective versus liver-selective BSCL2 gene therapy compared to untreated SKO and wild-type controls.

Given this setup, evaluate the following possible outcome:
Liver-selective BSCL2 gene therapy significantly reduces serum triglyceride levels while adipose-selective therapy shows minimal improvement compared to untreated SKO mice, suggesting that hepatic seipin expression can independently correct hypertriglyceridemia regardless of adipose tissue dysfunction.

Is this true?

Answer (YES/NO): NO